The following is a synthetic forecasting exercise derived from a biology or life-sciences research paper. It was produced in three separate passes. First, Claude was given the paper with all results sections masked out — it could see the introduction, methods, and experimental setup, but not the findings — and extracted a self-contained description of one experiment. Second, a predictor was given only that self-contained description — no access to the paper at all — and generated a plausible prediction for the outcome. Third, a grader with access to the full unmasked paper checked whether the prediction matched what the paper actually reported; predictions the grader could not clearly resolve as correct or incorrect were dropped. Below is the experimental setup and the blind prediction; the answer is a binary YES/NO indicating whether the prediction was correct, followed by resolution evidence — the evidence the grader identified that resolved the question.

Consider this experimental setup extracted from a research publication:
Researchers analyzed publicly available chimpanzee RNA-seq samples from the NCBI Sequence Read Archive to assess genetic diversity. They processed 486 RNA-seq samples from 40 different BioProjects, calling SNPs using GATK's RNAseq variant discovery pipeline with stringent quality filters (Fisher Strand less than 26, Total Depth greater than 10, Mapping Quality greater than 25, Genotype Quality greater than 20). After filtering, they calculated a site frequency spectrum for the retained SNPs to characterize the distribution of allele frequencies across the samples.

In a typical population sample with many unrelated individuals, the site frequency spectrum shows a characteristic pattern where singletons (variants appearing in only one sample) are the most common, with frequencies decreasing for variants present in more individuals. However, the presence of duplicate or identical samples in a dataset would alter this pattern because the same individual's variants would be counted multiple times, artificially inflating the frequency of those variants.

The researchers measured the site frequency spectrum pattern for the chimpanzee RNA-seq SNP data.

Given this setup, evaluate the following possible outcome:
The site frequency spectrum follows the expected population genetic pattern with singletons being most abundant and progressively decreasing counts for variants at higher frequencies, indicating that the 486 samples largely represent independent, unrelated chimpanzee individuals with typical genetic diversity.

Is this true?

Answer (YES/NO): NO